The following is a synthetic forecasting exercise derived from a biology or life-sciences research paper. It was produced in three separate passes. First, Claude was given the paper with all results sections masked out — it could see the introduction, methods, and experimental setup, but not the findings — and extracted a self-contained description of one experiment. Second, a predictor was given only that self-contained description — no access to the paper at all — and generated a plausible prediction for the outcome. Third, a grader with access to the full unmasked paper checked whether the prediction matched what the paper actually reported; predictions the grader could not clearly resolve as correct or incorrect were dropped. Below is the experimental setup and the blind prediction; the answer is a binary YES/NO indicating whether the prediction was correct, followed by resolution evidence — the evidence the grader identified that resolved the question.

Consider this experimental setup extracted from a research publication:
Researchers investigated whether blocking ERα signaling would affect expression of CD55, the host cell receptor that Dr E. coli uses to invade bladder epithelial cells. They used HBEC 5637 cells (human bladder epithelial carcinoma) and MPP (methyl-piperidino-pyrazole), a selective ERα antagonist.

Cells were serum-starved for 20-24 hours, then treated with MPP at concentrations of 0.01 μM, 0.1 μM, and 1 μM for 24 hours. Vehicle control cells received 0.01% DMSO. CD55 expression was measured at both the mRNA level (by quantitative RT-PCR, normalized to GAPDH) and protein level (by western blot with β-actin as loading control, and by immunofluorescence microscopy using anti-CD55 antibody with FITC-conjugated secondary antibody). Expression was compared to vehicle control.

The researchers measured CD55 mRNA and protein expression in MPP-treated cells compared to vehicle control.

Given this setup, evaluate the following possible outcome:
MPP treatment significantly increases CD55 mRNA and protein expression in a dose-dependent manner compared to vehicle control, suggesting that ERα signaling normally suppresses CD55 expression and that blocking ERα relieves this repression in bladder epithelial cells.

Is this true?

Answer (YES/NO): NO